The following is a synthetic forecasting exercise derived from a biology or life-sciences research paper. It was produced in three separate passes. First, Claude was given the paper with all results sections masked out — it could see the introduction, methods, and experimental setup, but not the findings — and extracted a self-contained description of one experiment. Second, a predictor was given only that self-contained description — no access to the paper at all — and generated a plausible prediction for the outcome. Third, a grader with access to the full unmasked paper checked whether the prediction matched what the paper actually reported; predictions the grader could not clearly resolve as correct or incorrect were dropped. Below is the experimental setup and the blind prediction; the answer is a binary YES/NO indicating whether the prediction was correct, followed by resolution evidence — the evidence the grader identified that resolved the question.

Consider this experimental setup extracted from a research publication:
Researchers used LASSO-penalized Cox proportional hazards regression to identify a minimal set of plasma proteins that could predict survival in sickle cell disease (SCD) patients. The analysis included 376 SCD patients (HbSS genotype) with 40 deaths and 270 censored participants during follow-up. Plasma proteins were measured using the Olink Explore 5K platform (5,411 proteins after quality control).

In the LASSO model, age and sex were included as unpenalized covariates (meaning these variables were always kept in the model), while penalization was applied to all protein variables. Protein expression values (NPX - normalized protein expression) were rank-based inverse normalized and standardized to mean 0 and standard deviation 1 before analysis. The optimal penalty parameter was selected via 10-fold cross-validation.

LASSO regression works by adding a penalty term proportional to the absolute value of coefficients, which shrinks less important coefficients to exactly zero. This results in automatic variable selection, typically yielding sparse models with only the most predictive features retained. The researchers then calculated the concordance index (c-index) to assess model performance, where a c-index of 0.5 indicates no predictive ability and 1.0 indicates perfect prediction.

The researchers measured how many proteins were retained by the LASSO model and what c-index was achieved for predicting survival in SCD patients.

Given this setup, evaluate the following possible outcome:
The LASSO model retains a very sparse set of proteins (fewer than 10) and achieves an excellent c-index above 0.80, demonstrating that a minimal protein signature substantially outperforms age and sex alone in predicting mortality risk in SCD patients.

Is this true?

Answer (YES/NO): YES